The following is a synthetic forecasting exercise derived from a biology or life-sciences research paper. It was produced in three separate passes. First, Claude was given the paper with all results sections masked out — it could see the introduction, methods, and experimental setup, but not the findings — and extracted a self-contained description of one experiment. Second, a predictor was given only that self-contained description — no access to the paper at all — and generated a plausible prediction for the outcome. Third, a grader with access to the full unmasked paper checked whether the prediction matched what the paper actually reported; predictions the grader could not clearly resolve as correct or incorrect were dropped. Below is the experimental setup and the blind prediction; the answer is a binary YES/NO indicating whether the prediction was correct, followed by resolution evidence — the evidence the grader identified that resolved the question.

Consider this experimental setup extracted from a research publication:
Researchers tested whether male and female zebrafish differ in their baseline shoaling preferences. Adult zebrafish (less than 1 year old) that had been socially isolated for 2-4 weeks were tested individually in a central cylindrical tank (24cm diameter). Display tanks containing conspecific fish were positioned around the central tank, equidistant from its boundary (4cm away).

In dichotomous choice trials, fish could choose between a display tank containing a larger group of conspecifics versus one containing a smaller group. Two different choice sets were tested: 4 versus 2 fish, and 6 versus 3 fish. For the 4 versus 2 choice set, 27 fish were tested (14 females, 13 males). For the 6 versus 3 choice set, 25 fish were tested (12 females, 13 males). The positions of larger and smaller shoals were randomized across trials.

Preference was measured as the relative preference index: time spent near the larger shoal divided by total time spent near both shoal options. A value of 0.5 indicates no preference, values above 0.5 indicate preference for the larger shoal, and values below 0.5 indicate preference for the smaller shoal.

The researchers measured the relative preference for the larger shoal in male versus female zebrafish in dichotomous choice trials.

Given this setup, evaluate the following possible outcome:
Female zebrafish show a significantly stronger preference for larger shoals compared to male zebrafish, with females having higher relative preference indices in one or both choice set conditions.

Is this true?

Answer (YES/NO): NO